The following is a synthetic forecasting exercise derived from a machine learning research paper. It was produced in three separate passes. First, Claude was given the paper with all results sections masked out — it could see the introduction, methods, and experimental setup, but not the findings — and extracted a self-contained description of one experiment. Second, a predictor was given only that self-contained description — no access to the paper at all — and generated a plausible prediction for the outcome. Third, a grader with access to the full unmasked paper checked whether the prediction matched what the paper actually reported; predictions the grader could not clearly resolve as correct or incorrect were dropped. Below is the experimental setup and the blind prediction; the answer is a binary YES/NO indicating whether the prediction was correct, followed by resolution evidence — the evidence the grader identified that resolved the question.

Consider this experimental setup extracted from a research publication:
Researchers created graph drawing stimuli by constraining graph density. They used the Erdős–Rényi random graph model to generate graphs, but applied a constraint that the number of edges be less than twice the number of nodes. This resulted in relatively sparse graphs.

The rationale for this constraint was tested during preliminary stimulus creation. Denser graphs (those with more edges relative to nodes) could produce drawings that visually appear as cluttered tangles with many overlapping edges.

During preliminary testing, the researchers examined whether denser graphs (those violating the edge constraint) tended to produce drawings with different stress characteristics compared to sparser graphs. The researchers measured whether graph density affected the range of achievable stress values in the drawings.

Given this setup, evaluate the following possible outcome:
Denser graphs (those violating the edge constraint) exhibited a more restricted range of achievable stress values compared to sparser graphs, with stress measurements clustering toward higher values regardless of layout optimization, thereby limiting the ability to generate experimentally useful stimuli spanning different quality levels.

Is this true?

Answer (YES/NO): YES